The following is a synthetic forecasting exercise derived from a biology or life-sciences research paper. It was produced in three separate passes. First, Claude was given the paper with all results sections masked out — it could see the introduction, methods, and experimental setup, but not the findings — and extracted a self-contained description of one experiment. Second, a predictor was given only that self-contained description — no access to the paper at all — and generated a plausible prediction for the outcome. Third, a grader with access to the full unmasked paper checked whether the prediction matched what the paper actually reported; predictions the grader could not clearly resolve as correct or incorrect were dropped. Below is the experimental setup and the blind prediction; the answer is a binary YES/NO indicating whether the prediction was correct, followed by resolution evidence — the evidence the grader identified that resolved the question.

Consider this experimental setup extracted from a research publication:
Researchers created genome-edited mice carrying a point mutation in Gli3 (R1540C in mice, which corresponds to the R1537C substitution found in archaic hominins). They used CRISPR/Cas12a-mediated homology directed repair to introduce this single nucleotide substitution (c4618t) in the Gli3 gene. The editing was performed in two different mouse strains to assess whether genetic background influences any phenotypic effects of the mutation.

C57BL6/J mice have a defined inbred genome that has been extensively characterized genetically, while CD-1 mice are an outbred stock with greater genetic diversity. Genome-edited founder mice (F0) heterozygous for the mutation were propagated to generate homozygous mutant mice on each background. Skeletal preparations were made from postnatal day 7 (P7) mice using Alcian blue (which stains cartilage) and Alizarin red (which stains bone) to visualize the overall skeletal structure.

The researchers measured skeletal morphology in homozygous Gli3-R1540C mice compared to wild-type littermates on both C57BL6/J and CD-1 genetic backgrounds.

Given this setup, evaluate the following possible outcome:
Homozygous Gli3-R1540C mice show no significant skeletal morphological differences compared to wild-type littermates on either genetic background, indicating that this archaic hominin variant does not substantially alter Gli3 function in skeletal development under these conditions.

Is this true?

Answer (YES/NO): NO